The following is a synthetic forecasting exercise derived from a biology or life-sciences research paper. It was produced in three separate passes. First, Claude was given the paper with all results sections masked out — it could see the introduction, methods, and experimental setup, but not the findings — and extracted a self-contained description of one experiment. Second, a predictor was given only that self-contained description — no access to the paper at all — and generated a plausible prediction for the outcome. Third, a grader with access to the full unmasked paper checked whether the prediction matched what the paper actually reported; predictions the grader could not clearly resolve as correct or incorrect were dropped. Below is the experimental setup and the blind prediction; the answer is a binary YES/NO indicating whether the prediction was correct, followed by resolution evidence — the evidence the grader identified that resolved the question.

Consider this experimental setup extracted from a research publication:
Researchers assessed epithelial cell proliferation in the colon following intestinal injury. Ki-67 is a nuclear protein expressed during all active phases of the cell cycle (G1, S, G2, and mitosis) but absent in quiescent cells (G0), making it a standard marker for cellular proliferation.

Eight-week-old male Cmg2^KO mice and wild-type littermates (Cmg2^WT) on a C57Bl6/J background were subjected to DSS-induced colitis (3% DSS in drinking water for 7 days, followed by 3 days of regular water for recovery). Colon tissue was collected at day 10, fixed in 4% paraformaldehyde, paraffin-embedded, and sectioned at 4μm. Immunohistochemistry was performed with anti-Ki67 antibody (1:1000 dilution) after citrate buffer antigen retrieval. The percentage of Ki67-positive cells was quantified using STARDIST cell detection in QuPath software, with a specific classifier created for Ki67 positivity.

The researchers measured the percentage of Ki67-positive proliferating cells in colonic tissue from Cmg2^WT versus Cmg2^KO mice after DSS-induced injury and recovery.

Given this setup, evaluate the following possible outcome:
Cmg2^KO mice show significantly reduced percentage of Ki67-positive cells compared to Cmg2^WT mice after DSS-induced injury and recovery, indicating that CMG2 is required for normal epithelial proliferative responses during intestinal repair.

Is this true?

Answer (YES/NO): YES